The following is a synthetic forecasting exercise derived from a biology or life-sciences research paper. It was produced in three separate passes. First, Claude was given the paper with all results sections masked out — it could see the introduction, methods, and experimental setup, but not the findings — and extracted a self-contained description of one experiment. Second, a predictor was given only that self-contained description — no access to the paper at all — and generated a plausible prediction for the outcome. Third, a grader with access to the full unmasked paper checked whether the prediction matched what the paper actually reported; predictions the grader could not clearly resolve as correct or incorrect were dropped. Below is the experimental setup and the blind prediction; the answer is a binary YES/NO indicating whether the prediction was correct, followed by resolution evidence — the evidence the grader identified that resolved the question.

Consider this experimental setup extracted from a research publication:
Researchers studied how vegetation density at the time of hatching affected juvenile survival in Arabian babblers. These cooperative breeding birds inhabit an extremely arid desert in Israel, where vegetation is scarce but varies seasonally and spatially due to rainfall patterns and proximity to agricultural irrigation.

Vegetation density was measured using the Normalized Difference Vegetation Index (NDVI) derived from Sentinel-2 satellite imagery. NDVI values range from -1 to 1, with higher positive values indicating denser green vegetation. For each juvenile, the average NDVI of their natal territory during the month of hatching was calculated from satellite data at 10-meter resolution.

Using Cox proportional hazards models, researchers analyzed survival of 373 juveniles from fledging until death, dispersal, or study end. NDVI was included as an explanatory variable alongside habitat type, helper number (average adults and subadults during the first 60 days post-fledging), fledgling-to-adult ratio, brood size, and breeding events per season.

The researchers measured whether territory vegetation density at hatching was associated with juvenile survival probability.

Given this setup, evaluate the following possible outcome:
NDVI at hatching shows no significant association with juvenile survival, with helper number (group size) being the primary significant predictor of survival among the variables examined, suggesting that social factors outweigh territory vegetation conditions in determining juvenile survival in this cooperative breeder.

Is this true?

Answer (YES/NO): NO